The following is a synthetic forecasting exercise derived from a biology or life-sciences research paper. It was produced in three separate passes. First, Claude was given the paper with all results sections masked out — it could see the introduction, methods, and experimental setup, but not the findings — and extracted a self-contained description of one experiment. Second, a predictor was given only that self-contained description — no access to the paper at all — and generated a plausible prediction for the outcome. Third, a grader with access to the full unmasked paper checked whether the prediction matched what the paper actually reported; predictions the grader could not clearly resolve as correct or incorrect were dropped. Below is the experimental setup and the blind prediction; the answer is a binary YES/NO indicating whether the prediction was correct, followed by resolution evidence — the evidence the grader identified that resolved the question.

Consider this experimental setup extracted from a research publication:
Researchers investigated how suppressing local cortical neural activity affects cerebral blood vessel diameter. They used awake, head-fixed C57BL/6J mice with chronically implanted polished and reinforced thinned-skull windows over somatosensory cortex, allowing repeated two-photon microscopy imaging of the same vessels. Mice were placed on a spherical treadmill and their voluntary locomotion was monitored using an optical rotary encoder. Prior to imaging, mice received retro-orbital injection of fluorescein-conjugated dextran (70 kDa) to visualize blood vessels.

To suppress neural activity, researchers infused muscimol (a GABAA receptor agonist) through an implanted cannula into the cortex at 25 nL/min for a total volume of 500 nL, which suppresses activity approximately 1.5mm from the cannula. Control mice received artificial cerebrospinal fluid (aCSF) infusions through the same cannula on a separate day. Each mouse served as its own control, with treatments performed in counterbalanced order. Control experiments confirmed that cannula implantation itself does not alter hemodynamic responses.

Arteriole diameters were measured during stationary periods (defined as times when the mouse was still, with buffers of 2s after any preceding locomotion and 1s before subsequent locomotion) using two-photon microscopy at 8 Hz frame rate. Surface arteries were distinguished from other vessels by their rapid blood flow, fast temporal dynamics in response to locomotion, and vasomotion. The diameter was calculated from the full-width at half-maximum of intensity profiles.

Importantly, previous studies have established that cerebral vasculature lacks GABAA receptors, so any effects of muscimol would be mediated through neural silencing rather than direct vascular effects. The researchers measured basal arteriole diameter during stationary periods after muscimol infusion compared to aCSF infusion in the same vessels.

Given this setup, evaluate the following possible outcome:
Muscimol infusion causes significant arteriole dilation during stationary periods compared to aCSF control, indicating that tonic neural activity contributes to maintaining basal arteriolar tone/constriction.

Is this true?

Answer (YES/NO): NO